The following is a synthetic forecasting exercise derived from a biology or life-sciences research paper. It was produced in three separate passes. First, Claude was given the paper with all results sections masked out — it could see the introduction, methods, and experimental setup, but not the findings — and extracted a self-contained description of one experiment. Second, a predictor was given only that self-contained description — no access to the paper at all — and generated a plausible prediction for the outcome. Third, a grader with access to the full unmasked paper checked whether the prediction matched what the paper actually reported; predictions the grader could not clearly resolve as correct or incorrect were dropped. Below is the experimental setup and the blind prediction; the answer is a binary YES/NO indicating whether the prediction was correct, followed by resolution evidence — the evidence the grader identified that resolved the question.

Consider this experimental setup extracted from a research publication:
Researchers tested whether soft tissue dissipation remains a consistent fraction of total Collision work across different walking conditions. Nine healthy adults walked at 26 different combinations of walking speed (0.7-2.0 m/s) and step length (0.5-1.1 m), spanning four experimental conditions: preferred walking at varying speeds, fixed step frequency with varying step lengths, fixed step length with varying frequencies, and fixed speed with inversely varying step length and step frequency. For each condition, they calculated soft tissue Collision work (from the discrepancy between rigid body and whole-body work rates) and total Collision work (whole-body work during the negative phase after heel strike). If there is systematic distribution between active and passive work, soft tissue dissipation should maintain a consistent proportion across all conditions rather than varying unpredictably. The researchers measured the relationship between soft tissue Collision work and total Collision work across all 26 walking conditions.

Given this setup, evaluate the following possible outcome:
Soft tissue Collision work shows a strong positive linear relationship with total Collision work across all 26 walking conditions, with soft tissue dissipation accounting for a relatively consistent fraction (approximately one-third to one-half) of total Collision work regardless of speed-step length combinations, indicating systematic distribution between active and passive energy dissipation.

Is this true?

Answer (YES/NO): NO